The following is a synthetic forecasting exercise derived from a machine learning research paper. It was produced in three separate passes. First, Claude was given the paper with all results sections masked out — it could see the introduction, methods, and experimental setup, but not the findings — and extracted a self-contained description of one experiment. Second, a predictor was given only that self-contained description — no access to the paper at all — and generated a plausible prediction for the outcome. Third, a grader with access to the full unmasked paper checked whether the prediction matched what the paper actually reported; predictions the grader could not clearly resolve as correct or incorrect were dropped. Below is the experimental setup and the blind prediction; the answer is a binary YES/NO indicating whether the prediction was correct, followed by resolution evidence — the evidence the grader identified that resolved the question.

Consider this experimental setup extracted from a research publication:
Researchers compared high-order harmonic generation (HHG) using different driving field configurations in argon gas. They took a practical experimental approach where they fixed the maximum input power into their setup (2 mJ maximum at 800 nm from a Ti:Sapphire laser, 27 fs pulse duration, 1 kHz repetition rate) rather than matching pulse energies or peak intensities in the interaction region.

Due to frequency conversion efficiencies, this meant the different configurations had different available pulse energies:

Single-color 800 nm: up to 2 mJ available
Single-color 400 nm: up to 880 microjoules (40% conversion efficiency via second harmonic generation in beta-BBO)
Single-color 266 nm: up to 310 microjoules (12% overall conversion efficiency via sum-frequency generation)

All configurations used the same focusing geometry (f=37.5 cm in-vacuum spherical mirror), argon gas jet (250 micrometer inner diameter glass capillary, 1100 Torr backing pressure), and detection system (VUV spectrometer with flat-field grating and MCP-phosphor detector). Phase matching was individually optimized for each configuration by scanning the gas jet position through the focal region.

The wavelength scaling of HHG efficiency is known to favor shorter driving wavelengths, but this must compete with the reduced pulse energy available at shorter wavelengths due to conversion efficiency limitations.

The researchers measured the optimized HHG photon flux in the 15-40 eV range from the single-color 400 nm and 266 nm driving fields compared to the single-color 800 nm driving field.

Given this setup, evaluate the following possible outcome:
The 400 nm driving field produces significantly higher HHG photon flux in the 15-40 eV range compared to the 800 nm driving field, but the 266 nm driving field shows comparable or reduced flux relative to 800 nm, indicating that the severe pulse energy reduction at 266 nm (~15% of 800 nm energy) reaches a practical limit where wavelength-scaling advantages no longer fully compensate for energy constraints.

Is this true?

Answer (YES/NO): NO